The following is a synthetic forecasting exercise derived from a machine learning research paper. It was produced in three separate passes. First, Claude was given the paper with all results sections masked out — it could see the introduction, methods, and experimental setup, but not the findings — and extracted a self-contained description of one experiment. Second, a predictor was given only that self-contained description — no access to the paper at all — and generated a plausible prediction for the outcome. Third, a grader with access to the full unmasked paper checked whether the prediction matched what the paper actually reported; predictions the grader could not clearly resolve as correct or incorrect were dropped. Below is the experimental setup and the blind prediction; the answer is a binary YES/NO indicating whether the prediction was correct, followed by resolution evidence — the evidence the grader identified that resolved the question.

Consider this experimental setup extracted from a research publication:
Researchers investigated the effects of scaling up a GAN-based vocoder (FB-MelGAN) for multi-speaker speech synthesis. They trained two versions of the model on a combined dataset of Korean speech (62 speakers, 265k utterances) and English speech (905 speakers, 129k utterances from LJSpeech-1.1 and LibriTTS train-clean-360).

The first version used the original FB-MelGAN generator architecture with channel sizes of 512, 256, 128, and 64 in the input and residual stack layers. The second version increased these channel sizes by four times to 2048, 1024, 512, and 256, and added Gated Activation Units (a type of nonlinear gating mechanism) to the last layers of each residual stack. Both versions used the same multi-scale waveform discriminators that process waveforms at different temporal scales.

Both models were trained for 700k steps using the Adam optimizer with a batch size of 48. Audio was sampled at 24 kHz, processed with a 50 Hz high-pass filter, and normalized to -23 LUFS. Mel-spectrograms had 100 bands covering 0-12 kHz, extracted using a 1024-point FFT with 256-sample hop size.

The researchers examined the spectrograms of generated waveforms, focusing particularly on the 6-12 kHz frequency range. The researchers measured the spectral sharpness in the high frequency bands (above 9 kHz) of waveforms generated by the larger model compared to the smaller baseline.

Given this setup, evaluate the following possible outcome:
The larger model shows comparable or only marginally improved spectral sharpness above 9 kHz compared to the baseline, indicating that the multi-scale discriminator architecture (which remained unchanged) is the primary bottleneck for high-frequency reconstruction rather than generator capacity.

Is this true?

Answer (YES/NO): YES